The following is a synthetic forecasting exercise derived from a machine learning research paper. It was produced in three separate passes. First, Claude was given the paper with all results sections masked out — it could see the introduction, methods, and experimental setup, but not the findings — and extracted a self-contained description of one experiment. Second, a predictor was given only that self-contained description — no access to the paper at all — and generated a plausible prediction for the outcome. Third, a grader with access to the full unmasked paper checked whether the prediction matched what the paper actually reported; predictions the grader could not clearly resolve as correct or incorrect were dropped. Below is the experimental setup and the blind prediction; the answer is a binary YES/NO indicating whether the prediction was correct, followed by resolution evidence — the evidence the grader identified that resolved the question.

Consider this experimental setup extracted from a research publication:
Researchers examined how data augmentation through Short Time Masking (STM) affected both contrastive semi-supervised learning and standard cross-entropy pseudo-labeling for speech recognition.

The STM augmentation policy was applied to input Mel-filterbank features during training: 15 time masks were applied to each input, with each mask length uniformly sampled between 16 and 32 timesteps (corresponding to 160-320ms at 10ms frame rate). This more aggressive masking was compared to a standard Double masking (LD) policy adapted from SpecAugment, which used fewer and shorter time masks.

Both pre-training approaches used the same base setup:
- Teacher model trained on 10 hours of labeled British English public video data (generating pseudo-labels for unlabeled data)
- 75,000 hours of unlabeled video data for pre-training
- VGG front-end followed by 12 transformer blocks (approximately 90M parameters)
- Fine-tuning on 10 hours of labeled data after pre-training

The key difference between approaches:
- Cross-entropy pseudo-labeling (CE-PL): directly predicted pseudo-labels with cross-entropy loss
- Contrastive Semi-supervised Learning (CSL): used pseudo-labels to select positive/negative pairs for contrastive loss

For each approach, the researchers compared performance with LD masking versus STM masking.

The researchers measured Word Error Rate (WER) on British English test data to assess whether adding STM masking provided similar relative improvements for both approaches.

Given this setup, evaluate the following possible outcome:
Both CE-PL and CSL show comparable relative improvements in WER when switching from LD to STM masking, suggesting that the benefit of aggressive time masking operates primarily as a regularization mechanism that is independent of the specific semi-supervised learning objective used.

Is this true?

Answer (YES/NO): YES